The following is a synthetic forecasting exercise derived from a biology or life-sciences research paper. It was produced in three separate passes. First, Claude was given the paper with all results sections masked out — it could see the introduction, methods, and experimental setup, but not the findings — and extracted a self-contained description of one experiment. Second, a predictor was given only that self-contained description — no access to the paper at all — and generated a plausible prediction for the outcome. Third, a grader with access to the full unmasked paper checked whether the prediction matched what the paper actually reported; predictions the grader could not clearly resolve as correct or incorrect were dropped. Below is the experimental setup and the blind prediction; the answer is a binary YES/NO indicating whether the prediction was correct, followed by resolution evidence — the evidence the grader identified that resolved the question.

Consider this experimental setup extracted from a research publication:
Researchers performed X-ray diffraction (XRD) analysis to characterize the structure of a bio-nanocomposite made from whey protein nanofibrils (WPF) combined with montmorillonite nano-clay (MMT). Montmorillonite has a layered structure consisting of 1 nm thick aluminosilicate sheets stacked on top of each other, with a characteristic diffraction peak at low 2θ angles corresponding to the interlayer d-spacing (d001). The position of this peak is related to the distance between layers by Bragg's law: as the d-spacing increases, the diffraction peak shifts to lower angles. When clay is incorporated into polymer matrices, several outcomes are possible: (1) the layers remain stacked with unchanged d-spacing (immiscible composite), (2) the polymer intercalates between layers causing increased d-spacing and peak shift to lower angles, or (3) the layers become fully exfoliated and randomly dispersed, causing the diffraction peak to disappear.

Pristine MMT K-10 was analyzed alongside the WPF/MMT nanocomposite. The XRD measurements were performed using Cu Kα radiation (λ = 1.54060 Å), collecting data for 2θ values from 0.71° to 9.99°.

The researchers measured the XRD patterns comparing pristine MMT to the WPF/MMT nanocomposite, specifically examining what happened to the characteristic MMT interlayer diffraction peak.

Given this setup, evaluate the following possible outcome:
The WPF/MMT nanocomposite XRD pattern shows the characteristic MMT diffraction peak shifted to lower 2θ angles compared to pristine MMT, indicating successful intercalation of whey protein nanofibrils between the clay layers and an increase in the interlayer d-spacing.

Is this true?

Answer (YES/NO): YES